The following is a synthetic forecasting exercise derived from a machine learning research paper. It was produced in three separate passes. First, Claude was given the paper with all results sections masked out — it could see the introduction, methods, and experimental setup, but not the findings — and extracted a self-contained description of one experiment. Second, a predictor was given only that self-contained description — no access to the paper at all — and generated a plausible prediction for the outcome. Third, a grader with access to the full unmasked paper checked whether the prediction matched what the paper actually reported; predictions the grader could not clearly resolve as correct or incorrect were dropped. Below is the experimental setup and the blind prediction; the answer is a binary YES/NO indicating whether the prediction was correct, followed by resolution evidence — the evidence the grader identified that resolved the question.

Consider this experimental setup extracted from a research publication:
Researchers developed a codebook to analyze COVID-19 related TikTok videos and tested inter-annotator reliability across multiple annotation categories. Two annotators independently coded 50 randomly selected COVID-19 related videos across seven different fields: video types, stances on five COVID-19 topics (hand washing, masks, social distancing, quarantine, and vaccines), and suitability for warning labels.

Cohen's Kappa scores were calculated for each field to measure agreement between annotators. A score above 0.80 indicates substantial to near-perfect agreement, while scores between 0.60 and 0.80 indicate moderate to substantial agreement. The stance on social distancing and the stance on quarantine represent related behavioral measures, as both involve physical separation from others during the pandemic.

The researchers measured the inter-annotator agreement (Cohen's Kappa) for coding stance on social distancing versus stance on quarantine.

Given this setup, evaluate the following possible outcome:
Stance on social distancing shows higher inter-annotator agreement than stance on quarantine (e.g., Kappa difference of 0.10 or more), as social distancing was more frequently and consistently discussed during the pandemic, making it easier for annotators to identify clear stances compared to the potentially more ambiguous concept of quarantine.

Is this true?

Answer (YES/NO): NO